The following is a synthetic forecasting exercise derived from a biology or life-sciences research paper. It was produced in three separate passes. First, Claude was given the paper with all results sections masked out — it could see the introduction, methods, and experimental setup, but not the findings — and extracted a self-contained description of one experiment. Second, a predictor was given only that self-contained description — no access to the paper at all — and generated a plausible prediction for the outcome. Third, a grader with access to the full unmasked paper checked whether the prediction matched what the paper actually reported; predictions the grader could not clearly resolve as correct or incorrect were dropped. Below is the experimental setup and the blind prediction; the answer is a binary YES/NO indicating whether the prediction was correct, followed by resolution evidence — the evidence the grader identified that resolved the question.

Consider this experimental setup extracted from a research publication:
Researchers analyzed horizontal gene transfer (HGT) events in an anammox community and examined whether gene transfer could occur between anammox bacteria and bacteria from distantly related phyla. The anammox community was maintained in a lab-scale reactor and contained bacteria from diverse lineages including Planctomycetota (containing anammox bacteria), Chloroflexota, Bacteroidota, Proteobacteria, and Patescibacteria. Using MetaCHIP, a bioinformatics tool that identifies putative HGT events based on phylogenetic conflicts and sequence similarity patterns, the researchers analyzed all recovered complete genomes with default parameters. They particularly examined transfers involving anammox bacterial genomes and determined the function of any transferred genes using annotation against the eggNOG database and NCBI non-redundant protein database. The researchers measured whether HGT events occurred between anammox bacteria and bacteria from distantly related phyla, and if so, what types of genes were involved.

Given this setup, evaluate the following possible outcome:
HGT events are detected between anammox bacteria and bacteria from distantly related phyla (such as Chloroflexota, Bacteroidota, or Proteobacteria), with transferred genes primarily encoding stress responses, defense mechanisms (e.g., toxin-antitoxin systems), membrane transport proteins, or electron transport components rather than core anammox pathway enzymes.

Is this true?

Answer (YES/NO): NO